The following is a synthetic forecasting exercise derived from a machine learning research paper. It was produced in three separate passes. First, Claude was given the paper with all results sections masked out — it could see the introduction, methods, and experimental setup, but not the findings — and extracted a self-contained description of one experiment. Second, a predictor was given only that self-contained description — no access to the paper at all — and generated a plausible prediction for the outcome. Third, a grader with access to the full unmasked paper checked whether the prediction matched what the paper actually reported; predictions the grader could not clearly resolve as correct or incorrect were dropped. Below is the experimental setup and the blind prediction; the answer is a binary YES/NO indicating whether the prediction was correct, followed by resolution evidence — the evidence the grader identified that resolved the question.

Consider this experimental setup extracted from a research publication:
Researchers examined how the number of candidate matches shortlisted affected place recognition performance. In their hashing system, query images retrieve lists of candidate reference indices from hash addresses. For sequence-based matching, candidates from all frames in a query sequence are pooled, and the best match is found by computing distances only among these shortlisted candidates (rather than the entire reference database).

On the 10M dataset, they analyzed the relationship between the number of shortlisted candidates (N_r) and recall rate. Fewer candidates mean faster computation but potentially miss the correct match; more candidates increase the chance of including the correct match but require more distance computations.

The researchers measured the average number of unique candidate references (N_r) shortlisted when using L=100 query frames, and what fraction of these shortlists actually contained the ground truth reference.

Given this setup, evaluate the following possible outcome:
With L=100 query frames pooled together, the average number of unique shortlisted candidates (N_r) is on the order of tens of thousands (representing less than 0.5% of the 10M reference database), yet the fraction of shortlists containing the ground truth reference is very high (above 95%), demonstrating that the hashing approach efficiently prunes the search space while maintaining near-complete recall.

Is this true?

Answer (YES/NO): NO